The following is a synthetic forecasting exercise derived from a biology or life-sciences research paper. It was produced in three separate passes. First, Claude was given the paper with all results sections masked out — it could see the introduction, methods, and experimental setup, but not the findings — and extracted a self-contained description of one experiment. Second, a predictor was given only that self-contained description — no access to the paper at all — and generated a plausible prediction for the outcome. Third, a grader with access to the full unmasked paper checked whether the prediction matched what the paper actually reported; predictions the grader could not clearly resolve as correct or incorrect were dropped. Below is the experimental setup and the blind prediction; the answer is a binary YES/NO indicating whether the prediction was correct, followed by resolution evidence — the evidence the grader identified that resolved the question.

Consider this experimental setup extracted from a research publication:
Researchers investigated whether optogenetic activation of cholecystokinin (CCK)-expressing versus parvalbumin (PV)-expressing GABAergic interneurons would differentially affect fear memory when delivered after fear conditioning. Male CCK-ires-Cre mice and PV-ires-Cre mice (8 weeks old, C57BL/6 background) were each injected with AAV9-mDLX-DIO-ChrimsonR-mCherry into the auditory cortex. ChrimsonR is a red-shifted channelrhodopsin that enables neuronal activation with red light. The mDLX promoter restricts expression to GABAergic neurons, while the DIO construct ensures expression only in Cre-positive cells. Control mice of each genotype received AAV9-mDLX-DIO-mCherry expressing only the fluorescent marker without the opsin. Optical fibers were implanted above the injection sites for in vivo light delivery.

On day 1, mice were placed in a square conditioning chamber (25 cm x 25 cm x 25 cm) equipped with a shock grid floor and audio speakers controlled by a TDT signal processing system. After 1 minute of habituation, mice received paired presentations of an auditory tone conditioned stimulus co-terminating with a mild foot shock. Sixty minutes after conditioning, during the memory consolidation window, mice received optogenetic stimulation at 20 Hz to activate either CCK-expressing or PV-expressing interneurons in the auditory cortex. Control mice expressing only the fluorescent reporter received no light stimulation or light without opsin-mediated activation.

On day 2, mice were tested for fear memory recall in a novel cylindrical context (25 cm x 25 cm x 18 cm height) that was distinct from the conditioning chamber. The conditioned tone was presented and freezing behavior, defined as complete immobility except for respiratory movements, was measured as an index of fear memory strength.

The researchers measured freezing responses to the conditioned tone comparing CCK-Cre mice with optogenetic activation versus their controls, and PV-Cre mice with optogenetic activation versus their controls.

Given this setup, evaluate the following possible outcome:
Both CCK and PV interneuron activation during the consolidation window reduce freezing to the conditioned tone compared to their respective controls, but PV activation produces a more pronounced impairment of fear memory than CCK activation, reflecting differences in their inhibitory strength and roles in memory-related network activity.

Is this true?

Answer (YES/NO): NO